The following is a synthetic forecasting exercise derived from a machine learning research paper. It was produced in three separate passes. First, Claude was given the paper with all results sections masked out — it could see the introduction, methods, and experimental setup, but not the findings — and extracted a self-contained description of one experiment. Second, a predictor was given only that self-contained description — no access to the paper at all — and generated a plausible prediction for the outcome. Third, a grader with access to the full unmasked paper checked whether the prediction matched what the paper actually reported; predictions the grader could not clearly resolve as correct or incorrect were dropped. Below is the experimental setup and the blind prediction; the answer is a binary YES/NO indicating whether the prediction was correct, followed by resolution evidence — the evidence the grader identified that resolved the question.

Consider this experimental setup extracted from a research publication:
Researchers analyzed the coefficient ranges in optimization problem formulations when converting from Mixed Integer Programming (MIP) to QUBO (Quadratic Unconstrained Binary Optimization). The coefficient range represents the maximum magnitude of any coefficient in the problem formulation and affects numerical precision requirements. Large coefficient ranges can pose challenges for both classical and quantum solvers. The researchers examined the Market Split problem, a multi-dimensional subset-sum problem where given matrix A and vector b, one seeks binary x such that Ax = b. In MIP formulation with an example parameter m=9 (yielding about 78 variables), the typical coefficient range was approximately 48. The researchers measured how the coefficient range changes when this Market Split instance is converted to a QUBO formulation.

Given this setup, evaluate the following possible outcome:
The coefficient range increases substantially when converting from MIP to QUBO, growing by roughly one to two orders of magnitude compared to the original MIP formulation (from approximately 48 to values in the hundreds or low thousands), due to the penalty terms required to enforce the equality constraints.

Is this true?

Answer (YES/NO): NO